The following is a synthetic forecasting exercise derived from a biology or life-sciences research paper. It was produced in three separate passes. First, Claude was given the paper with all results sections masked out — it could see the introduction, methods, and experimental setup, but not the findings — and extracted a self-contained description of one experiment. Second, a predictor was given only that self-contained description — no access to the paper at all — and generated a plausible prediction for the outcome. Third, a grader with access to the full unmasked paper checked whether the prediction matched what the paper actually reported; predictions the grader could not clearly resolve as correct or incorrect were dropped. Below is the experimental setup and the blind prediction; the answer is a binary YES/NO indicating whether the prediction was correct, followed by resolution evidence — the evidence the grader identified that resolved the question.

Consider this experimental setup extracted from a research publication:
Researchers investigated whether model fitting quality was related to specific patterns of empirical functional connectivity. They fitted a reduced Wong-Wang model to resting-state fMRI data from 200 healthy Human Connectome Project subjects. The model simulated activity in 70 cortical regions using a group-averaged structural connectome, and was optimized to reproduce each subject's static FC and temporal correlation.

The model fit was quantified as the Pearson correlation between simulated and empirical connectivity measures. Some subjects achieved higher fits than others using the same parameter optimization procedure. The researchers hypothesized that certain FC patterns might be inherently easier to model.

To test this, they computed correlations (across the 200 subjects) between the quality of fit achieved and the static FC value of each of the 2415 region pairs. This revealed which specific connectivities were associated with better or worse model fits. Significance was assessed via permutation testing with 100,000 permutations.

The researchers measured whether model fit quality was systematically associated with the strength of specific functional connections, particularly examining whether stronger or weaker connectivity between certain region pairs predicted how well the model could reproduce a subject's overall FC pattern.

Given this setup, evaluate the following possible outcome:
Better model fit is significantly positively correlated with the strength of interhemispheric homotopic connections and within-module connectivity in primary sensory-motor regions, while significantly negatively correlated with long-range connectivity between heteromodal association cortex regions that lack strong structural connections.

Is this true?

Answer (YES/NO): NO